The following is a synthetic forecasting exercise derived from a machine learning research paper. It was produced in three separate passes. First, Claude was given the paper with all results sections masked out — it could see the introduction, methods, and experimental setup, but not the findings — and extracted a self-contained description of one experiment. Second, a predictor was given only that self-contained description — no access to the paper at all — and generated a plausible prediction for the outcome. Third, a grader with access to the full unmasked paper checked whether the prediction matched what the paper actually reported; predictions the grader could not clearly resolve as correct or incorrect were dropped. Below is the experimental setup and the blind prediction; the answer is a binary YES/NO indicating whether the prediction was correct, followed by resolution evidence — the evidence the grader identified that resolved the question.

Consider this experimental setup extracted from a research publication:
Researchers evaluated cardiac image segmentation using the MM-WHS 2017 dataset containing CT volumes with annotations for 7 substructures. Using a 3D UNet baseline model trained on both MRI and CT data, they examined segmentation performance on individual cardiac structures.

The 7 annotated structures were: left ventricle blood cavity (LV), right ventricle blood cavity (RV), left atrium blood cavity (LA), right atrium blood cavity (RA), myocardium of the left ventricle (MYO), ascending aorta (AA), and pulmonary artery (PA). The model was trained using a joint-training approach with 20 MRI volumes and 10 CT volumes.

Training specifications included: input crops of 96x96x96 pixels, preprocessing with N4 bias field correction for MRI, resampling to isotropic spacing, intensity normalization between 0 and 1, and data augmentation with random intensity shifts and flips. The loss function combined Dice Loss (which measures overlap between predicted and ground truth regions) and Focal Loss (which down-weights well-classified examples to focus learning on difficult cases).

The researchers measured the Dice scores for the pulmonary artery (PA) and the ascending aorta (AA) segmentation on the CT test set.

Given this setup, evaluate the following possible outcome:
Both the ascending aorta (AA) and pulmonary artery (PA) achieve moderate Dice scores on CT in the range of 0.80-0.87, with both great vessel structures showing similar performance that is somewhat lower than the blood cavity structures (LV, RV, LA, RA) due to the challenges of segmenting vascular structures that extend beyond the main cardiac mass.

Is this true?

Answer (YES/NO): NO